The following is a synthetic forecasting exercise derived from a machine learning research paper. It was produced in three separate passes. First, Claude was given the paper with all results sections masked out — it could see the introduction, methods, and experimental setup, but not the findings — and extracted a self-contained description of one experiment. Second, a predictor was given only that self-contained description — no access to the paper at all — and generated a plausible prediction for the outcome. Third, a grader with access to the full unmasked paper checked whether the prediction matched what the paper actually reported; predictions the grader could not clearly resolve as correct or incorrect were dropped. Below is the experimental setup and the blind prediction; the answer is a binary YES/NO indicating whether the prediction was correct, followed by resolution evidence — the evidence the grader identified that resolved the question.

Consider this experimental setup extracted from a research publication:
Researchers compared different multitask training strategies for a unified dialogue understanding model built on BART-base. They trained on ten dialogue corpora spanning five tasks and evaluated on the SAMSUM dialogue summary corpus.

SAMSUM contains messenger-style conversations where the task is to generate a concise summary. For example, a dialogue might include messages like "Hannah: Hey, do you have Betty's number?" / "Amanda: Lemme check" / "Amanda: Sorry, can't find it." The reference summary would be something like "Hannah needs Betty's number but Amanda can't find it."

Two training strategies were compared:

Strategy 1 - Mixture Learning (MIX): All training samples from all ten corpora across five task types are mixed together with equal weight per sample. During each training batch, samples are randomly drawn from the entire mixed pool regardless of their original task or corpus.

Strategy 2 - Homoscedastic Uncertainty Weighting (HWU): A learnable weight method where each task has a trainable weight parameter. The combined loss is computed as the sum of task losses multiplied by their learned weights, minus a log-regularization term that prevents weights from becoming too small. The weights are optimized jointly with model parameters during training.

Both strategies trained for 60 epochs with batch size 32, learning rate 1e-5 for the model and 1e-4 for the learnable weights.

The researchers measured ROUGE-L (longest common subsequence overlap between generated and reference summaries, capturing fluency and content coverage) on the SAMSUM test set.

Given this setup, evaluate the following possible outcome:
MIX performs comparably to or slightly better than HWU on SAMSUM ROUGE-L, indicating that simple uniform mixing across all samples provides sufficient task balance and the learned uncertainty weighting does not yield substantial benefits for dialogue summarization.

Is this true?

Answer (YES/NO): YES